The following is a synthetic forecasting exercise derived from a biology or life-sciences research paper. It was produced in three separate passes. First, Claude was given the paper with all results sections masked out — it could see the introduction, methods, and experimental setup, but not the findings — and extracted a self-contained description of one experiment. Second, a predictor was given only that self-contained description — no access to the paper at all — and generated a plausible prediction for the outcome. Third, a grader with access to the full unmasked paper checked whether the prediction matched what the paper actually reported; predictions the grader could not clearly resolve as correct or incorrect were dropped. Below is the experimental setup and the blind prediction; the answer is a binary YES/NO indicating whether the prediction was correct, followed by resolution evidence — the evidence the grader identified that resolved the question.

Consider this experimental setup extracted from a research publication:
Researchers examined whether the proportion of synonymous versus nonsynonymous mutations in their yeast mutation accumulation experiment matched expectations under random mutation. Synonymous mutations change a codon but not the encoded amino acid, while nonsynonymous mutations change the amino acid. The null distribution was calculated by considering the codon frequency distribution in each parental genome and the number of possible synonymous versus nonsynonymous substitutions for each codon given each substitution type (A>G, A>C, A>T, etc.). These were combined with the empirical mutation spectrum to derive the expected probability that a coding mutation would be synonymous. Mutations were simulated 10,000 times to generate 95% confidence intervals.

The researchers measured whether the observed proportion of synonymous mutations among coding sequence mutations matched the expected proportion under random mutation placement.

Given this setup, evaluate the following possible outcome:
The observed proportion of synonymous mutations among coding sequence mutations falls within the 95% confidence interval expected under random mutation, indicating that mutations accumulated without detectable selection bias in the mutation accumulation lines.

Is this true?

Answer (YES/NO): NO